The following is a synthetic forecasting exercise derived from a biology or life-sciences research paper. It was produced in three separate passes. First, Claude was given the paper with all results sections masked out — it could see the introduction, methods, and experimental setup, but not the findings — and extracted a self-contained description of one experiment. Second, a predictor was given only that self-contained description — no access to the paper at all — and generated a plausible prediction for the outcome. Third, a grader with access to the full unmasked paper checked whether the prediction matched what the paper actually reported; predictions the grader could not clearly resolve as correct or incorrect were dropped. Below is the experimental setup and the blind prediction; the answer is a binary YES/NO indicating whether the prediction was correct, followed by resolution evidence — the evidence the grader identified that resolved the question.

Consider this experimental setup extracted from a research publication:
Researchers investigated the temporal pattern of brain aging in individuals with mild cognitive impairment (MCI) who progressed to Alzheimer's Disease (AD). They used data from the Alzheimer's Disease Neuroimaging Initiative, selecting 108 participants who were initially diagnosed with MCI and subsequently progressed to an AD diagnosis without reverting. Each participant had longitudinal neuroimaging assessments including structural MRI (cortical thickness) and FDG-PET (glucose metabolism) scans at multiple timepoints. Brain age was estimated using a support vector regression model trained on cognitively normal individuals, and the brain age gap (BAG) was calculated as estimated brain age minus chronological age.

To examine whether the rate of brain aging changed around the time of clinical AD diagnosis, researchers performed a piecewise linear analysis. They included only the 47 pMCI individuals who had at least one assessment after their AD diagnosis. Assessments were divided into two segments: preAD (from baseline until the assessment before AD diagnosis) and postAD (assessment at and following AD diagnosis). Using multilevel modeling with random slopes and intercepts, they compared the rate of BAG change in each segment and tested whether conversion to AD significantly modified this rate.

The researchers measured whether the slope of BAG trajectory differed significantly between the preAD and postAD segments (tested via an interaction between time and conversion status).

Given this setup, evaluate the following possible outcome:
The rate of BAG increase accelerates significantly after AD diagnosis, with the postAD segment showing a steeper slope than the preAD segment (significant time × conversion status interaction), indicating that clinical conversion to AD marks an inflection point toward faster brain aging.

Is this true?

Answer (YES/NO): NO